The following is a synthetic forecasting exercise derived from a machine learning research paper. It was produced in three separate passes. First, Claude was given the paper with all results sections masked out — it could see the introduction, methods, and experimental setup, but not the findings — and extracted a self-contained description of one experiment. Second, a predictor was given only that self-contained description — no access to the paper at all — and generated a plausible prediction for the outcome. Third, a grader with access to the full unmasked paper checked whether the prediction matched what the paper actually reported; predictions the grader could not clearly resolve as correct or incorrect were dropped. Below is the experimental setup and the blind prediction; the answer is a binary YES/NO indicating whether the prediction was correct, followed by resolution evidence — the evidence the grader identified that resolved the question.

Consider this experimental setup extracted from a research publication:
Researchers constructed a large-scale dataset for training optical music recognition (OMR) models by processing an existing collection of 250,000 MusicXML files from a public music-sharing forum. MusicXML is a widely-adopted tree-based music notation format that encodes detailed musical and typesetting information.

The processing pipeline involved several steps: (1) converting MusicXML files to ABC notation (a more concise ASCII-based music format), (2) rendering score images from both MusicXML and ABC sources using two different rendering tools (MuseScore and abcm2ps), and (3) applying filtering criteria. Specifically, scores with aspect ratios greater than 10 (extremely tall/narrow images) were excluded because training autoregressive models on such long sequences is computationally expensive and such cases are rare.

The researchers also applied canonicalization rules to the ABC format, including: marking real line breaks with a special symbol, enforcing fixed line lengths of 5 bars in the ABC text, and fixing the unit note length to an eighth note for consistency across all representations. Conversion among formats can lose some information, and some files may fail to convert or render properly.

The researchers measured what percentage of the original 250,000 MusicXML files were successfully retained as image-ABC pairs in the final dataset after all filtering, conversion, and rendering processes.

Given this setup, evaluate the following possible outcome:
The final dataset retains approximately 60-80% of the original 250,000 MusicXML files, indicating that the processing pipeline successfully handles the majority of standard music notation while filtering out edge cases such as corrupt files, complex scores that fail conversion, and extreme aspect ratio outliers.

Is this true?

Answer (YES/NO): NO